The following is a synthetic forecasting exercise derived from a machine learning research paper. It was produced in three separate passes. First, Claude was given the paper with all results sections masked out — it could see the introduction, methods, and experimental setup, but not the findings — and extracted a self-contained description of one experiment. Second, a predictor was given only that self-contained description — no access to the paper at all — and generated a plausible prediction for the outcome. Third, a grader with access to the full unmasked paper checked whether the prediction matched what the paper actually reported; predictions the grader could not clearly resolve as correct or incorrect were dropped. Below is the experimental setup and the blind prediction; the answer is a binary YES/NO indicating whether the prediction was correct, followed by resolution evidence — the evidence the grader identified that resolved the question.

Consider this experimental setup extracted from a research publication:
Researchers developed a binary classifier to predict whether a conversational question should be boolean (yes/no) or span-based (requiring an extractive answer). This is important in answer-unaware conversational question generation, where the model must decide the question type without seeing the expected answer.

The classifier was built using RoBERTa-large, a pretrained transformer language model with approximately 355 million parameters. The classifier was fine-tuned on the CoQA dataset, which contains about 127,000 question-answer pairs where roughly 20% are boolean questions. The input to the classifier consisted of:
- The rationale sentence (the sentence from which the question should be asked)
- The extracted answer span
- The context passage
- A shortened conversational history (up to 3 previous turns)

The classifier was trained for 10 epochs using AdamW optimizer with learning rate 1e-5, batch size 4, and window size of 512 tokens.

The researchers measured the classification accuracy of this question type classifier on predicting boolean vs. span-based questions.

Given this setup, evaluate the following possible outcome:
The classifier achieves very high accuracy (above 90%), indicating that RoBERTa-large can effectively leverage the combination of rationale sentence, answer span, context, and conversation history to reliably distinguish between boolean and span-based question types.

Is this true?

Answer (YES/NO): YES